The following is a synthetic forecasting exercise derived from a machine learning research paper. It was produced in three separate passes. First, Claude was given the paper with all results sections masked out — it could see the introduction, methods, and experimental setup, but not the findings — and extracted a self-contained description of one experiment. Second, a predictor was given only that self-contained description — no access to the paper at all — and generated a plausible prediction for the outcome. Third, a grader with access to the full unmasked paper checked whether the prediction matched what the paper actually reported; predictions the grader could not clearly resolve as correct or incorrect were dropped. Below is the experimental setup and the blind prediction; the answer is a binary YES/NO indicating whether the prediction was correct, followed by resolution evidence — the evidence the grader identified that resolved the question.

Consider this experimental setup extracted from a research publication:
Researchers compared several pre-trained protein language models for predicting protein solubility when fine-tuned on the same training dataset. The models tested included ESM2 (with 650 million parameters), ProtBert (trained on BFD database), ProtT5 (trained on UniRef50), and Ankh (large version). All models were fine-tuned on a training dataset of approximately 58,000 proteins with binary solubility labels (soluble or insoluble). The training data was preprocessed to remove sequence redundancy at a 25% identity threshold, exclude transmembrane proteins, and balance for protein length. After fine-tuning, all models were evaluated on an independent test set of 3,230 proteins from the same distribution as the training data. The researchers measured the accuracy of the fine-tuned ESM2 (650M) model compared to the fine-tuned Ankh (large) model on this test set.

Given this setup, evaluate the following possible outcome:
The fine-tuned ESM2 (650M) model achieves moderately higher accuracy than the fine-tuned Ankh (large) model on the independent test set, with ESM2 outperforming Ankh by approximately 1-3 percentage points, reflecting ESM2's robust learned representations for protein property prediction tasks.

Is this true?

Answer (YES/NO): NO